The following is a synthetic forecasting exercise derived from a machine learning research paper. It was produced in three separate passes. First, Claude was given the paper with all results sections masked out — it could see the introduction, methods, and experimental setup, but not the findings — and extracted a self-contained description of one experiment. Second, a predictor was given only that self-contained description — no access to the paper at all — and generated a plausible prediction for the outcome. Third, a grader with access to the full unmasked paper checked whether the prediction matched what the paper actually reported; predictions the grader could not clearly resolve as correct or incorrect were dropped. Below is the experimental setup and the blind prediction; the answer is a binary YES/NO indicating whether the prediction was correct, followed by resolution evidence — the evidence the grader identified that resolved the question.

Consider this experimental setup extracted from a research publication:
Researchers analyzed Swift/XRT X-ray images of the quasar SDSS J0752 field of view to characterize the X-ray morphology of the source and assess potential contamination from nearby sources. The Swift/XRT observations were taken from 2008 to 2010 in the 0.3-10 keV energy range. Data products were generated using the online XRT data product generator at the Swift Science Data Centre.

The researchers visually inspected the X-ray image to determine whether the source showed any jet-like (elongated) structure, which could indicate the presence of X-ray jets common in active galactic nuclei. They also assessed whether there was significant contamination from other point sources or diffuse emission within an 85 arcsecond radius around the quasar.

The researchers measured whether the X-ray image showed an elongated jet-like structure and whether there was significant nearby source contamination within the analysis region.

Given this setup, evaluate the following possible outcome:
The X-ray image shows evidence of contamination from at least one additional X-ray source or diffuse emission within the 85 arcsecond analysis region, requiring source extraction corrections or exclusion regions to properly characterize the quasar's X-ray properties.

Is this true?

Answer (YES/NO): NO